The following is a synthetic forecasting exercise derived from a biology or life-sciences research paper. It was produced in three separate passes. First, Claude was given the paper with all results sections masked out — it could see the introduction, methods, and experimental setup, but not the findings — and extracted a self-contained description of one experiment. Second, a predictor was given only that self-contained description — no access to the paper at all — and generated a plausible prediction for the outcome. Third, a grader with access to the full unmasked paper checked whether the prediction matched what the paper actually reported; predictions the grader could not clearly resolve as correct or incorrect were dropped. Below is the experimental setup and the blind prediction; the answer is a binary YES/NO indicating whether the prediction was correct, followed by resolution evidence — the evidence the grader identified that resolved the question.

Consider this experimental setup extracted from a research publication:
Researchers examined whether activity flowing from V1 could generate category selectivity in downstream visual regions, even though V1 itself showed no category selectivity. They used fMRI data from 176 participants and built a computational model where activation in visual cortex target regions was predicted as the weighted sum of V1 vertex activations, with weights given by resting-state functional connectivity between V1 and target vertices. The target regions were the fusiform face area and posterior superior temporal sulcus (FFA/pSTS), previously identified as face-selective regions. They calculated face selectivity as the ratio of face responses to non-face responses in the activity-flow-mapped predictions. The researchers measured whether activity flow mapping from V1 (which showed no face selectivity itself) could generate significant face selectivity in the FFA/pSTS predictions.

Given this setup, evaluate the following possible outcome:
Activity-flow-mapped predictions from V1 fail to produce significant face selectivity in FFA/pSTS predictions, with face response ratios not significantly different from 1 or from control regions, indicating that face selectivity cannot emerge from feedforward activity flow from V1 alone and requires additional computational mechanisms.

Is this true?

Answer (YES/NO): NO